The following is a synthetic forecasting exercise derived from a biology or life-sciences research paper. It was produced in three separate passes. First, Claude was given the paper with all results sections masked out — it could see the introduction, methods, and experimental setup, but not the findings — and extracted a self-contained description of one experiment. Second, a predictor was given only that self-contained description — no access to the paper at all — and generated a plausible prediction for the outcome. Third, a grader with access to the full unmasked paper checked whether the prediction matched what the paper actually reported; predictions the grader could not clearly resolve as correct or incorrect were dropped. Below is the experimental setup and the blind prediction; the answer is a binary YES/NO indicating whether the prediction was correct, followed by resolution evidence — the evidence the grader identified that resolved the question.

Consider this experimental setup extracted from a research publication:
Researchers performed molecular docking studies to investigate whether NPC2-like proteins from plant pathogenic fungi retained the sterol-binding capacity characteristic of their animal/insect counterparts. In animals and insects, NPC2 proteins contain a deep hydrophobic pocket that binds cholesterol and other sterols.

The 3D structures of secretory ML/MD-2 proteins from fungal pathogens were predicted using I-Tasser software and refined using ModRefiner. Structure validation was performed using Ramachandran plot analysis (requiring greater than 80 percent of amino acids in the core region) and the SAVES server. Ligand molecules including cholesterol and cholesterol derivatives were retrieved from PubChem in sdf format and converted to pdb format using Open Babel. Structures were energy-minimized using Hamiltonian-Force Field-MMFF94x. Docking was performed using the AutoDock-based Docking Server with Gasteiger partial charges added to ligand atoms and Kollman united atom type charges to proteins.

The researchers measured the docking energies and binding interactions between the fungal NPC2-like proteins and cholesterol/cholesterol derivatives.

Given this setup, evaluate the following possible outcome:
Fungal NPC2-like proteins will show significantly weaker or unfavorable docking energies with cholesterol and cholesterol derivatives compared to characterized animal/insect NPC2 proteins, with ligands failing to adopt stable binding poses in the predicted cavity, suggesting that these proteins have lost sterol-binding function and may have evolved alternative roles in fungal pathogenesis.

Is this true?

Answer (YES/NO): NO